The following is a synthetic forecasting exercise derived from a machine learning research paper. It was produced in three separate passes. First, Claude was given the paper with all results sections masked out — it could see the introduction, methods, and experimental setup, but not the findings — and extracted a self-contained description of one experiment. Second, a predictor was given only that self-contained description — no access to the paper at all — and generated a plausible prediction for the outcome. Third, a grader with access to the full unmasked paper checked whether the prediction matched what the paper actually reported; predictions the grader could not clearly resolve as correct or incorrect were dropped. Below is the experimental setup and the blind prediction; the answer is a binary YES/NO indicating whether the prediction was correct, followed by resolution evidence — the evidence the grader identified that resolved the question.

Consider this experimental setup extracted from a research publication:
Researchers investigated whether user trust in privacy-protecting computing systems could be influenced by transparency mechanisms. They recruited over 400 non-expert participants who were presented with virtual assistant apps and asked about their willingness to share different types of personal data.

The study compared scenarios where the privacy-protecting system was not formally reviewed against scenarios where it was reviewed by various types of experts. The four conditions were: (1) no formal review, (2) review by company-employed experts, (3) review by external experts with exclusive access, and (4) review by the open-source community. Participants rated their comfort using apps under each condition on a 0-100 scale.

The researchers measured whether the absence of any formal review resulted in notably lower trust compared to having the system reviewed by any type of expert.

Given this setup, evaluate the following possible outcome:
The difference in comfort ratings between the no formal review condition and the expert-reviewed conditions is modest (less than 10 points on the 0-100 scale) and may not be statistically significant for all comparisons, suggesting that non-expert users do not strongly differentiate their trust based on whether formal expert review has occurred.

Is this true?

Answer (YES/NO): NO